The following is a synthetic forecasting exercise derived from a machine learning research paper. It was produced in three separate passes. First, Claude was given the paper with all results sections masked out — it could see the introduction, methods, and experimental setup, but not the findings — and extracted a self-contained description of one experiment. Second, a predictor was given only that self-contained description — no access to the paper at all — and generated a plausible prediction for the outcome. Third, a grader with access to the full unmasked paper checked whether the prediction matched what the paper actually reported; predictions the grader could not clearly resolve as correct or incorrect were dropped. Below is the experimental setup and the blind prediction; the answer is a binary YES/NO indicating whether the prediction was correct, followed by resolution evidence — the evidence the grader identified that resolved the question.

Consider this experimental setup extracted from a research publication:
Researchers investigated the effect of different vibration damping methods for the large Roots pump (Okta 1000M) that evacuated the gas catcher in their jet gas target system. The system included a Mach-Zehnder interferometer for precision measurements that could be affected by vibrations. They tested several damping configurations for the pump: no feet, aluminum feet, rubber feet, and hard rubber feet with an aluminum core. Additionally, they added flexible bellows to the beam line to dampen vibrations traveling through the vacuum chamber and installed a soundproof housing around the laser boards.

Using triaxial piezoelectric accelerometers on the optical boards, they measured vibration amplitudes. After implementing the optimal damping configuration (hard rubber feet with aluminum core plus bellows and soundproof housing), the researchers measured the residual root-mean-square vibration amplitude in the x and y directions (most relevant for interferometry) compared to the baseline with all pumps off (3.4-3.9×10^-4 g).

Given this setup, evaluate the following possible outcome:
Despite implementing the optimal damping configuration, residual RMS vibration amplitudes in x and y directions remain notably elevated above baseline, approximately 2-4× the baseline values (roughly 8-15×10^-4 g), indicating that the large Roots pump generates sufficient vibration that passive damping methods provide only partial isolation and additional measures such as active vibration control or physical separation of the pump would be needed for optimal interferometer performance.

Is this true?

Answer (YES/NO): NO